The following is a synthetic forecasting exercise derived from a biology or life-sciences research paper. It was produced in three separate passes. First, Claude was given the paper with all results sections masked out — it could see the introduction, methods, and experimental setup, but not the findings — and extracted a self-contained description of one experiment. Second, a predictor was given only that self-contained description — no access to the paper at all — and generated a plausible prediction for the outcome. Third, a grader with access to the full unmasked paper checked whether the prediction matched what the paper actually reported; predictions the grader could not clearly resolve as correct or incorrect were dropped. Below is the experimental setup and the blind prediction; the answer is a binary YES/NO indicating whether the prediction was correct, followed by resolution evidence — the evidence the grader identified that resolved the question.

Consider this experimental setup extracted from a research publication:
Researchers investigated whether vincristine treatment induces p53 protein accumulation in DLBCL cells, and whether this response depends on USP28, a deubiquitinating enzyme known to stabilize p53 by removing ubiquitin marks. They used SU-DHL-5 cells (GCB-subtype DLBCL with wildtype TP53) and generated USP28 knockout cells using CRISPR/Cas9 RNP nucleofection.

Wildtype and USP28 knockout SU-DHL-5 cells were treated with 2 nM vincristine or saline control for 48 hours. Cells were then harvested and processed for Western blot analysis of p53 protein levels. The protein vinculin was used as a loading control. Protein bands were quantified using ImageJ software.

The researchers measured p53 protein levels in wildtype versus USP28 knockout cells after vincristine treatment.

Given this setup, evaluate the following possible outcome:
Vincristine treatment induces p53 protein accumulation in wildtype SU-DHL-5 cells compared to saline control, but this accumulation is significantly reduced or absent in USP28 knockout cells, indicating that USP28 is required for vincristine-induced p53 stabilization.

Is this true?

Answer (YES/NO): YES